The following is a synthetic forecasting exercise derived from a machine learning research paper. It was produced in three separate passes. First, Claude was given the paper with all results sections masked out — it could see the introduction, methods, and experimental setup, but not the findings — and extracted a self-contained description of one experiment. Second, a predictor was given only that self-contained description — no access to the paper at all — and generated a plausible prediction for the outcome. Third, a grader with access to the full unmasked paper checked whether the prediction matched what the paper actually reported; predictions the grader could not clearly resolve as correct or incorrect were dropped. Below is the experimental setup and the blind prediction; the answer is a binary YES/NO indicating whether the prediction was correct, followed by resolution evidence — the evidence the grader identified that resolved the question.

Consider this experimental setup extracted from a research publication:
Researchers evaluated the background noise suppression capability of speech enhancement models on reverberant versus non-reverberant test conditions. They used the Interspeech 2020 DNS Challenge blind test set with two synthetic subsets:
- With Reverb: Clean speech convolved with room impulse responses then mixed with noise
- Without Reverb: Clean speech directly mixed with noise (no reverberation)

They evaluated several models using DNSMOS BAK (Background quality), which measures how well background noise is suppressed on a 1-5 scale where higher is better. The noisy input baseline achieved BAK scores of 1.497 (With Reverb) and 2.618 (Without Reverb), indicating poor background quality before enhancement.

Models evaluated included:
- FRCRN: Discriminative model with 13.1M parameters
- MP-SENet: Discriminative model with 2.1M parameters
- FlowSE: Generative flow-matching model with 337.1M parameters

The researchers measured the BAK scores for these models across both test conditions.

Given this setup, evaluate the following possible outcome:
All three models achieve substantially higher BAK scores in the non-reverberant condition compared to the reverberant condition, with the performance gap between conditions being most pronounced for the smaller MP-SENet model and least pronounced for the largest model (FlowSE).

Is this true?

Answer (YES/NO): NO